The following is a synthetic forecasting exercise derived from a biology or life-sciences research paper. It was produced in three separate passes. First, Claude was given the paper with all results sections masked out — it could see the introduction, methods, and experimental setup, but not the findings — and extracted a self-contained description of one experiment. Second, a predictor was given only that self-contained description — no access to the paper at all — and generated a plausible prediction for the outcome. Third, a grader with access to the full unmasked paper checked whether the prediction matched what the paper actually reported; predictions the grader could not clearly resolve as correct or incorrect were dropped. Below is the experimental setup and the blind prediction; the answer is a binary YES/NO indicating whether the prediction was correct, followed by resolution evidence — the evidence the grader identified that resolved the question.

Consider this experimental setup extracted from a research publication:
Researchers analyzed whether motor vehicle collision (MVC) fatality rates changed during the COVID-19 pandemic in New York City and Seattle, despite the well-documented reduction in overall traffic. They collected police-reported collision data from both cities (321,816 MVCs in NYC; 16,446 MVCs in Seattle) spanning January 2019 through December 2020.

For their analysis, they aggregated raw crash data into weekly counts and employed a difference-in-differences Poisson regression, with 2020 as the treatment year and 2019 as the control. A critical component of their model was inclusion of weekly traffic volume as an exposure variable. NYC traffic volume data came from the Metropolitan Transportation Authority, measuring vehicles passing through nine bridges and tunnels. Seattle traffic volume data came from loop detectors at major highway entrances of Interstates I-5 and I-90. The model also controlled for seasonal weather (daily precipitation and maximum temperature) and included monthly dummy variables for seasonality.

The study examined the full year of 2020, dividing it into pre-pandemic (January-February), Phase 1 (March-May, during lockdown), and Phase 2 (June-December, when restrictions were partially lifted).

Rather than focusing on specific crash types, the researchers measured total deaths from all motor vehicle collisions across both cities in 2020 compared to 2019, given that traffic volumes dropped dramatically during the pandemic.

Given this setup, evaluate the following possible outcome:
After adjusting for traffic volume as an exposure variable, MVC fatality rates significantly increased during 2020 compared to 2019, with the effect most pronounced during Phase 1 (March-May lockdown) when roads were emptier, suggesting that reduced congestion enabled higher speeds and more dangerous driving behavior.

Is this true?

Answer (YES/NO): NO